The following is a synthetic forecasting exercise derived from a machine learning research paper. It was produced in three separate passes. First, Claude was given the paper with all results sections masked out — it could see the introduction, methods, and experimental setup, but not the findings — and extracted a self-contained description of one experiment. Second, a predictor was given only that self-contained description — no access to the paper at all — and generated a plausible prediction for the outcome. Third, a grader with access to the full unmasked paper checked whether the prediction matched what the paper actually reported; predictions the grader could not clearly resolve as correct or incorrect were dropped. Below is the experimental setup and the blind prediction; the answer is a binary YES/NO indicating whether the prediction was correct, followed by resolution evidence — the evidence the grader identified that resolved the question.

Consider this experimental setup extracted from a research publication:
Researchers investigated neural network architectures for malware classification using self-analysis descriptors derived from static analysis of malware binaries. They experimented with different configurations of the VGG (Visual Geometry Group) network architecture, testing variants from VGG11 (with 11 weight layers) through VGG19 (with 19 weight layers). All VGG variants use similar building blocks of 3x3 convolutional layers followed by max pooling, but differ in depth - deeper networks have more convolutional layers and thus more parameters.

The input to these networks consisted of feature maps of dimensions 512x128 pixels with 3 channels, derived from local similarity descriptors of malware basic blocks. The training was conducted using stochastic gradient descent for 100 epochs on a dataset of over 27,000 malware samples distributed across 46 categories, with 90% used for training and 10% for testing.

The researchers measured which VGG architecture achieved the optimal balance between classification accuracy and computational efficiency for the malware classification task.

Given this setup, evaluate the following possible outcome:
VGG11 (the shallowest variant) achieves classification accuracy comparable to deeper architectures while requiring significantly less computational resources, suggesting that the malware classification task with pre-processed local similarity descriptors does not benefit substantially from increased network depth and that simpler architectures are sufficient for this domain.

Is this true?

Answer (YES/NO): YES